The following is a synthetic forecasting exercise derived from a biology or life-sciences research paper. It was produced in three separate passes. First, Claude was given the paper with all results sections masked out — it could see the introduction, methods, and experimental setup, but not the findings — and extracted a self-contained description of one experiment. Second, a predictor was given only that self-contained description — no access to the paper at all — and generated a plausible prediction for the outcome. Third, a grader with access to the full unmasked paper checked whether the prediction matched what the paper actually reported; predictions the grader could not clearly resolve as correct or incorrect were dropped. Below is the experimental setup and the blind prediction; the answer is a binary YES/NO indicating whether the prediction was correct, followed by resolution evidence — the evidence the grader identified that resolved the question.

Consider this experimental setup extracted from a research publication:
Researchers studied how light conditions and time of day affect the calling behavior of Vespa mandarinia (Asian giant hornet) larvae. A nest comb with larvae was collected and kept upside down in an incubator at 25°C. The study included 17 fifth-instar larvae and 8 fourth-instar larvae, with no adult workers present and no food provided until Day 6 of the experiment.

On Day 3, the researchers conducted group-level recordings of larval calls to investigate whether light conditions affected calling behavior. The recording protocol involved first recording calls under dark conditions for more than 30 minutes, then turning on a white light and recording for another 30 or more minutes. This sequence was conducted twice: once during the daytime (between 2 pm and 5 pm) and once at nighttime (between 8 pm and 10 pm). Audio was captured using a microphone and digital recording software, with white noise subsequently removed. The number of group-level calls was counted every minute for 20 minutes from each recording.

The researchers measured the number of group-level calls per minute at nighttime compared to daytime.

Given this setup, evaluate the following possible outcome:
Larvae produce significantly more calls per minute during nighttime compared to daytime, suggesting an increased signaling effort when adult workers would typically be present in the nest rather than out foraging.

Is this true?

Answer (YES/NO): YES